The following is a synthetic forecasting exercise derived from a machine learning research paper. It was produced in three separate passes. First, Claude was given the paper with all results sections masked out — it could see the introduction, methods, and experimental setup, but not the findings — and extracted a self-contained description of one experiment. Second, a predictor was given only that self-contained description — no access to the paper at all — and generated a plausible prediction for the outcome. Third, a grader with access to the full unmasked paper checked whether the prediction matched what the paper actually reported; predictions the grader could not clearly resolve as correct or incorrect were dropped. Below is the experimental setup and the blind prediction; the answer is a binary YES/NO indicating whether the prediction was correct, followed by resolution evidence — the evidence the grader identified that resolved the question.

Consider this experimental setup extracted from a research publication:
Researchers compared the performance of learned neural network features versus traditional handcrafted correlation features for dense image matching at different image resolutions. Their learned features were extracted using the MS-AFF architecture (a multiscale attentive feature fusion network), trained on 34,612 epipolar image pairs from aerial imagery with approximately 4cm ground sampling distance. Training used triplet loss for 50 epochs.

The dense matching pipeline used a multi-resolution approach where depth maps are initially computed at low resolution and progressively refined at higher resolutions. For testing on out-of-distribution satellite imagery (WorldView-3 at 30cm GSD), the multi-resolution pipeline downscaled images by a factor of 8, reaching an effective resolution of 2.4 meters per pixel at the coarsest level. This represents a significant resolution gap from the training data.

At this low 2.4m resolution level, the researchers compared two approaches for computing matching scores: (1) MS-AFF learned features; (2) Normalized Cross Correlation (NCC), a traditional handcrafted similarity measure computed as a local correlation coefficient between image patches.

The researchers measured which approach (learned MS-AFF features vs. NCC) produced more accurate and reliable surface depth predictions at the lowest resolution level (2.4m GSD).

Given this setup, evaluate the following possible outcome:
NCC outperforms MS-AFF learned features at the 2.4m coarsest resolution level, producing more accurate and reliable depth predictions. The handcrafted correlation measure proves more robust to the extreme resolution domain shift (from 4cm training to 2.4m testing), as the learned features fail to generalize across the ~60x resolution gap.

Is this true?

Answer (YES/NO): YES